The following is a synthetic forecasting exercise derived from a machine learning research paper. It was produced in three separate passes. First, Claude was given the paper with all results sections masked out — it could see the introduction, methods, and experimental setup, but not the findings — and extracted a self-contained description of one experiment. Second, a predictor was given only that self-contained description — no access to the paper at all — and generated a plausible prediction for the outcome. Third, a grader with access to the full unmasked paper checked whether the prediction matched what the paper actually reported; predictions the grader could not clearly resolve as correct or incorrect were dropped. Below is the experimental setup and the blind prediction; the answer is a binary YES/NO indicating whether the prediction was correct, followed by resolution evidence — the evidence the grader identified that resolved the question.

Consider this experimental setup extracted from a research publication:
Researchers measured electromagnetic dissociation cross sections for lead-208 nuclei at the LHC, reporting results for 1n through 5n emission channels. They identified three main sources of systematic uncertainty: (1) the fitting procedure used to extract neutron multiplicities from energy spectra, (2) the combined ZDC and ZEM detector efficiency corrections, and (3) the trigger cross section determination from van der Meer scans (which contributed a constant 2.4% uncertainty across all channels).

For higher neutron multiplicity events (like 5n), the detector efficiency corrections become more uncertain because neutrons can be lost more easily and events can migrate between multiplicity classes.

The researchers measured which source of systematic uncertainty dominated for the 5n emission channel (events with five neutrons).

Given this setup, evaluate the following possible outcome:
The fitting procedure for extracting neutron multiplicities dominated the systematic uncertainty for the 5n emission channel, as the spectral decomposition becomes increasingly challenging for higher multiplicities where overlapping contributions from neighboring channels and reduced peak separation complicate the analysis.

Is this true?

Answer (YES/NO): NO